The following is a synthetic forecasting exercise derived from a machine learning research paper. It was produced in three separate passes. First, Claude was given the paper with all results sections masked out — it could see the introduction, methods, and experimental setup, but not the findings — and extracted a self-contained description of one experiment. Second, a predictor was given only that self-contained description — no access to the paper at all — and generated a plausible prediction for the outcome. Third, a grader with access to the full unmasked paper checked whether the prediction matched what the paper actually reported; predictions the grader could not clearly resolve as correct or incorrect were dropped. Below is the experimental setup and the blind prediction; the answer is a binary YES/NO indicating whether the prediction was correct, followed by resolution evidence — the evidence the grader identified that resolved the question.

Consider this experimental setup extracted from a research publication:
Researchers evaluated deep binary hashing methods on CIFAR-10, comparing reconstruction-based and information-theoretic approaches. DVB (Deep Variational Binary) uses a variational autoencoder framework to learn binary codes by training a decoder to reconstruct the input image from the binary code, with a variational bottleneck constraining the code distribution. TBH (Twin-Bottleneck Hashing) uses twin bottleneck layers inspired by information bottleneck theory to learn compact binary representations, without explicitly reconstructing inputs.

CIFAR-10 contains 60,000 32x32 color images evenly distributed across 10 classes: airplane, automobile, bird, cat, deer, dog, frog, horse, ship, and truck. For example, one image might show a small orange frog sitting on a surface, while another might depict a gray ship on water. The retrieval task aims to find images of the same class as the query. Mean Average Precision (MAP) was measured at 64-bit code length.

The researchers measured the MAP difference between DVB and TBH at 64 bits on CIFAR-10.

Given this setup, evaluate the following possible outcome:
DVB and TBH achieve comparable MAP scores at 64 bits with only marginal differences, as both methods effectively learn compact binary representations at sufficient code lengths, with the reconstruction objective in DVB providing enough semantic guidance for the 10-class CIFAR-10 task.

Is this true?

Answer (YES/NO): NO